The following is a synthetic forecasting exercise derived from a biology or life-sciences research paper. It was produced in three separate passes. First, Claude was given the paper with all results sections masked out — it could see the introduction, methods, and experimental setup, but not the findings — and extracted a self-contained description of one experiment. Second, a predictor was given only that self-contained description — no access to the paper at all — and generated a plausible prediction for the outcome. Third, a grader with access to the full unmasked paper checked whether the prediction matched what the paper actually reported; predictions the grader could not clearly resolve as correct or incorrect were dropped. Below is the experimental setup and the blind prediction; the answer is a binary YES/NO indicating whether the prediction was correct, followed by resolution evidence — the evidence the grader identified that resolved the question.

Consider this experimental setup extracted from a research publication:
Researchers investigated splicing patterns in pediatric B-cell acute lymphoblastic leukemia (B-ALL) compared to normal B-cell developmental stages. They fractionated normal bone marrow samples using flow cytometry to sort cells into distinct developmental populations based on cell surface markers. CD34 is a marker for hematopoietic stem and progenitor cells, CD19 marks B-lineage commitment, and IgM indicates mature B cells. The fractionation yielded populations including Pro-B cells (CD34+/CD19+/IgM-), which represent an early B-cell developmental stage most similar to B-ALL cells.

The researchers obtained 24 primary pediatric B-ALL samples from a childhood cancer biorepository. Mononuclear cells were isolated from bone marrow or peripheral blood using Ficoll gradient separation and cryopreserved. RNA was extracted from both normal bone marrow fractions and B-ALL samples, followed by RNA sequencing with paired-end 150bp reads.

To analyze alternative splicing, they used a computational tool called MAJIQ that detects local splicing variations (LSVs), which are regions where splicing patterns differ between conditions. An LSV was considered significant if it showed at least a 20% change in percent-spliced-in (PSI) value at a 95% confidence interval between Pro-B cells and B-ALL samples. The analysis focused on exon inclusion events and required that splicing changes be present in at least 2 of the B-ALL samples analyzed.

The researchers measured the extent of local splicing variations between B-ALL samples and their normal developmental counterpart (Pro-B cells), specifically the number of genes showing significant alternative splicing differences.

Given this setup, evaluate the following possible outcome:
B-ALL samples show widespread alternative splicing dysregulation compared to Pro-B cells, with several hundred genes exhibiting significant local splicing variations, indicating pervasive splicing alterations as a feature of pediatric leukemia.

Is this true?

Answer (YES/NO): YES